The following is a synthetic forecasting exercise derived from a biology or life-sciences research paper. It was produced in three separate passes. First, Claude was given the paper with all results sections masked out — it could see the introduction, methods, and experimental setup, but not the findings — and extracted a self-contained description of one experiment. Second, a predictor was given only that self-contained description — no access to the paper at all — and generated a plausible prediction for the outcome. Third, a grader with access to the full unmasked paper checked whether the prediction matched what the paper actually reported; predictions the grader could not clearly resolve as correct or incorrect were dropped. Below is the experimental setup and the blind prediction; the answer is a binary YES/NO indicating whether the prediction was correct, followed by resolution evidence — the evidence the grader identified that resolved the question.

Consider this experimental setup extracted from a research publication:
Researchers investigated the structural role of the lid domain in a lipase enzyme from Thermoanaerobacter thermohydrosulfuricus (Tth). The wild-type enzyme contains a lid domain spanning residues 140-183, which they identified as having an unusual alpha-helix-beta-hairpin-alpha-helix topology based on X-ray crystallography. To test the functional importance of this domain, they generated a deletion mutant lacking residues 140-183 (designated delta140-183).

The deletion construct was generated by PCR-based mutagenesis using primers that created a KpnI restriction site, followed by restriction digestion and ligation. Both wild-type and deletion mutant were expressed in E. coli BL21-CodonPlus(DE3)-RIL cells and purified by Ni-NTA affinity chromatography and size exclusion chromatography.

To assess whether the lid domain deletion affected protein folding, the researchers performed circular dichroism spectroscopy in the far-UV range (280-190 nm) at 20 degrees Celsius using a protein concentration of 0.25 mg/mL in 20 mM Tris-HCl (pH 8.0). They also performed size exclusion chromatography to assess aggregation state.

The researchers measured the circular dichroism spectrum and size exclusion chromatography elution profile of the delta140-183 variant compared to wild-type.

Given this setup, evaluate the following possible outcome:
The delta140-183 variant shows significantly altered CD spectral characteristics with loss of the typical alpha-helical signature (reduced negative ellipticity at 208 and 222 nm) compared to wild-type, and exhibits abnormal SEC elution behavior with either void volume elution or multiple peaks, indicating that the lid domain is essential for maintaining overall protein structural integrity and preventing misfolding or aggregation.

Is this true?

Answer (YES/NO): NO